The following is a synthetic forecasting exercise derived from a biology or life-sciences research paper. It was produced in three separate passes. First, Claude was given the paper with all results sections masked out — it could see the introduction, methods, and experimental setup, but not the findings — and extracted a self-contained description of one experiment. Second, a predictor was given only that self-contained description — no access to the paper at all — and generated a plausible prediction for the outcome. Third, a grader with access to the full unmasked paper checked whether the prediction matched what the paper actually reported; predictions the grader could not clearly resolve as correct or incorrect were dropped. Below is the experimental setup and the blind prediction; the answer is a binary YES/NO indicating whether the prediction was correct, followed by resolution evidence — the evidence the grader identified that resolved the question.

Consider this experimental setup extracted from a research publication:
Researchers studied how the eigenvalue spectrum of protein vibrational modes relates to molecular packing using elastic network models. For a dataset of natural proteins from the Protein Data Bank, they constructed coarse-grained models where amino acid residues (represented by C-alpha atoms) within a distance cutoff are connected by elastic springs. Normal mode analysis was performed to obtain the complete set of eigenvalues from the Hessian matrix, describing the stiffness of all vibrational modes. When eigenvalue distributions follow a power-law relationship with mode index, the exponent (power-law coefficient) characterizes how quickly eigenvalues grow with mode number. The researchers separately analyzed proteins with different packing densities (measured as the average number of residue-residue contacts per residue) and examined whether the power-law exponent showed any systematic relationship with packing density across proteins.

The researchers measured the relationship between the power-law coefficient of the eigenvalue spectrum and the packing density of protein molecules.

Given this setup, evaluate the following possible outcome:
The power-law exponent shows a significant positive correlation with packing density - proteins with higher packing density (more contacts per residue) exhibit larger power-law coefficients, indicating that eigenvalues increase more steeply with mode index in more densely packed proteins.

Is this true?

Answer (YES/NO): NO